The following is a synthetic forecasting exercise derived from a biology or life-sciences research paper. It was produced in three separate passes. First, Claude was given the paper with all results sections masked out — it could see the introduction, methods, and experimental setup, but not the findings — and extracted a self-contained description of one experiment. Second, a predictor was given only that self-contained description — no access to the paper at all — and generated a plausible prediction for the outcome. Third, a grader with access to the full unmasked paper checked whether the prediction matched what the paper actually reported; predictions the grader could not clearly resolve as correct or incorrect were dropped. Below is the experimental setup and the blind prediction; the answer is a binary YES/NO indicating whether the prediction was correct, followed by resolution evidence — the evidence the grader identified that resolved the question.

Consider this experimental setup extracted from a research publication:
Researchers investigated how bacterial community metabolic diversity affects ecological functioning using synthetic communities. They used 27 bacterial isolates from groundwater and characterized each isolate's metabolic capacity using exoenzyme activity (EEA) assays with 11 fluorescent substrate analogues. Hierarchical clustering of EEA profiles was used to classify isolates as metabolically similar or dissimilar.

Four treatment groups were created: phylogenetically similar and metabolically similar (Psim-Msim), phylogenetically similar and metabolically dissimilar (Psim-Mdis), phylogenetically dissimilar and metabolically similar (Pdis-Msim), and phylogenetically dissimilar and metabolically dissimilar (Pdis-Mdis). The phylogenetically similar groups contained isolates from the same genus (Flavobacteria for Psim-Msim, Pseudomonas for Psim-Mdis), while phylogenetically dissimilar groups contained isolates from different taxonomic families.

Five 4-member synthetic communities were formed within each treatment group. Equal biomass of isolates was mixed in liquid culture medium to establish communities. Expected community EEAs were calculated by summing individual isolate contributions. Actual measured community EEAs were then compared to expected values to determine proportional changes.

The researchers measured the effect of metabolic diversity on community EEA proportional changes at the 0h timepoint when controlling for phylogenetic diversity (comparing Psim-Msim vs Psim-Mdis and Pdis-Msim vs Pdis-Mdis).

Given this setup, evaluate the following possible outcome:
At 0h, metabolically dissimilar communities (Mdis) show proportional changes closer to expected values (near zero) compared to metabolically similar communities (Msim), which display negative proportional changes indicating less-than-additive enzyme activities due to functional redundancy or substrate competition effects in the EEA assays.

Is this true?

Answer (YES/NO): NO